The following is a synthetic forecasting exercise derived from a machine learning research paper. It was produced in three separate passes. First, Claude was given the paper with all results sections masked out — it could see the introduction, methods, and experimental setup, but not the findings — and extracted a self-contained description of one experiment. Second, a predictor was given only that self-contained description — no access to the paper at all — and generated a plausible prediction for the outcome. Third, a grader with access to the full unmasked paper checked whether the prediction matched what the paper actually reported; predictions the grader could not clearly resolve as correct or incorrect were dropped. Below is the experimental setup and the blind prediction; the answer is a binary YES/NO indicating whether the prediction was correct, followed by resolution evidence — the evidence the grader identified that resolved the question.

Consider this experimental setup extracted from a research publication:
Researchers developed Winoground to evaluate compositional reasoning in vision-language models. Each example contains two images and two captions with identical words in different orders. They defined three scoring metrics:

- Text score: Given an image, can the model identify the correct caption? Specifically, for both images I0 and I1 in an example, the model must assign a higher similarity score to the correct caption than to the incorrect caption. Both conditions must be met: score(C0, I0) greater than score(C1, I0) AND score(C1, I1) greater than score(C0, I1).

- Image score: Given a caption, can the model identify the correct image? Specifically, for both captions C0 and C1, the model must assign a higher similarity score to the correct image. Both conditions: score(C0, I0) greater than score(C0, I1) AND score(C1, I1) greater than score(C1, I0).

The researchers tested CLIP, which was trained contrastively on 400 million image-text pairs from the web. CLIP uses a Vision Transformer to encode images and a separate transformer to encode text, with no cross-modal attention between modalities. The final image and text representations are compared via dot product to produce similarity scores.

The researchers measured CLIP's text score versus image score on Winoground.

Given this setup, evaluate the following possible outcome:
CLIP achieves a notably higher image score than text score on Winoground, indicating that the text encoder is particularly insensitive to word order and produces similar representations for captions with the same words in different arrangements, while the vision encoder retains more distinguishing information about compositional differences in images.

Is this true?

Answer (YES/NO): NO